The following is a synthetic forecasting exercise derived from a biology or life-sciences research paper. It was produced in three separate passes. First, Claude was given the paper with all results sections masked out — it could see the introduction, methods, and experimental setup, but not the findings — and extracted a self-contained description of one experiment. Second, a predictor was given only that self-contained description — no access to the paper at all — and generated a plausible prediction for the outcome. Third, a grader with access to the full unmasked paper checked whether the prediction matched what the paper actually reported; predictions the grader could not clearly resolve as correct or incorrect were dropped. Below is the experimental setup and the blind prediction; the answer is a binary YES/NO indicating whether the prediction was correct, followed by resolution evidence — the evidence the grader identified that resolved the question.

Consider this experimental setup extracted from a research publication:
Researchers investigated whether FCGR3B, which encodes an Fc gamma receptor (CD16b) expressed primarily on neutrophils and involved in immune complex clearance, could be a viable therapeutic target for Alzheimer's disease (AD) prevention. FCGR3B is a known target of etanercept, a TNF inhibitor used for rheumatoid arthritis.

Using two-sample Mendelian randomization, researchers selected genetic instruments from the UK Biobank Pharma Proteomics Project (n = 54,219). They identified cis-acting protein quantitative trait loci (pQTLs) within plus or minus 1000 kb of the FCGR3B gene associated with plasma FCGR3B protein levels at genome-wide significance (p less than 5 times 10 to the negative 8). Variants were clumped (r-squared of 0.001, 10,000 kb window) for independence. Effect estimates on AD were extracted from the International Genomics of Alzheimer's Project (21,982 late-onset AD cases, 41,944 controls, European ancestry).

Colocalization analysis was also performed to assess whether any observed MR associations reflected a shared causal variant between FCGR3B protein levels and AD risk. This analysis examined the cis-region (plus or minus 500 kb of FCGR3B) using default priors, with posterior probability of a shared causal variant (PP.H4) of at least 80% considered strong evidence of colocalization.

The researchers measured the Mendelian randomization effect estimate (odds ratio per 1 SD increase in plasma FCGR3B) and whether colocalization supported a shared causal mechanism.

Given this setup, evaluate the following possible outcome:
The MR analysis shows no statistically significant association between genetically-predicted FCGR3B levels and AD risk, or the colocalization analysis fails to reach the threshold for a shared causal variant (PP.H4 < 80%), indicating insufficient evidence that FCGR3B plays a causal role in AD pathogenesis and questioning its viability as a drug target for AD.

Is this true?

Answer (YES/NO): NO